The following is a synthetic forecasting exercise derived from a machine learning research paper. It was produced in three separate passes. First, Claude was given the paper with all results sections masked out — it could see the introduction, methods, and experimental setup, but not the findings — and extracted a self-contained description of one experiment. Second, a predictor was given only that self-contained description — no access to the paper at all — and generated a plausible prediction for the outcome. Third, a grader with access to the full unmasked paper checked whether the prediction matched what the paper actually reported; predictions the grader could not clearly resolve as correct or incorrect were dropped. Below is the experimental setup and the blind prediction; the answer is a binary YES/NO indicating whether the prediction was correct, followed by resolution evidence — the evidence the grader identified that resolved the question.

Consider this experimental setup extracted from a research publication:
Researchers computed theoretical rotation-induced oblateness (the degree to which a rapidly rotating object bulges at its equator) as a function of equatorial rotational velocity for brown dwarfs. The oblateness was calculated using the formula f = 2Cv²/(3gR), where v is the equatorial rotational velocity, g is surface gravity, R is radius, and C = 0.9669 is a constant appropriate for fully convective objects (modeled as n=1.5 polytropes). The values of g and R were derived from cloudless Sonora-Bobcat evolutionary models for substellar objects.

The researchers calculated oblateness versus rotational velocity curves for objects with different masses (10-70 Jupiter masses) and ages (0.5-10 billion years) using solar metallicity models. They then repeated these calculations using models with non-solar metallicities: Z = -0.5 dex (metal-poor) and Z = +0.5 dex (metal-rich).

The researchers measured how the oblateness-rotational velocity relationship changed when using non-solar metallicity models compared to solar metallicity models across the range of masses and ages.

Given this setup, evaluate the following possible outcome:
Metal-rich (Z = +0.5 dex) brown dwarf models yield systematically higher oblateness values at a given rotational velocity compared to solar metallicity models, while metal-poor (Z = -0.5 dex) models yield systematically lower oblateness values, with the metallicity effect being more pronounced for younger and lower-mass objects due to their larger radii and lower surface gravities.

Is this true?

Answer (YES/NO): NO